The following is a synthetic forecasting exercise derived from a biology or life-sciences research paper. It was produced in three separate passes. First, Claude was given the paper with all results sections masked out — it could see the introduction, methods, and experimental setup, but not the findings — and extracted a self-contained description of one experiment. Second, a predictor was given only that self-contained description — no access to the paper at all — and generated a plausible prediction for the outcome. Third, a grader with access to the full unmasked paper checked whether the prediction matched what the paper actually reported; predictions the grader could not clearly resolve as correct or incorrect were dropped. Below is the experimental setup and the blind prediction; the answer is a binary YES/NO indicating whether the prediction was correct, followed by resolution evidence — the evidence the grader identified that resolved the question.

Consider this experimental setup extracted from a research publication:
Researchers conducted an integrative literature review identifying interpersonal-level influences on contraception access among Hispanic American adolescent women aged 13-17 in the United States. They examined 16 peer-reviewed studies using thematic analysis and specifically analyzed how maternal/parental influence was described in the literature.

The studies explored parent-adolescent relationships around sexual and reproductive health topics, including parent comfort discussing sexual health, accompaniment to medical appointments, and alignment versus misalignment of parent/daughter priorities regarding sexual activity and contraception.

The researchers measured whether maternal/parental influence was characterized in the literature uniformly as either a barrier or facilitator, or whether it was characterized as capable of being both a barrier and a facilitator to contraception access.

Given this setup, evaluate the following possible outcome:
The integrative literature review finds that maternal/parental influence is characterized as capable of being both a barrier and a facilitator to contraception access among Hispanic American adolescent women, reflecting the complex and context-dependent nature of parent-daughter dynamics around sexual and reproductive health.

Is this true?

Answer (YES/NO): YES